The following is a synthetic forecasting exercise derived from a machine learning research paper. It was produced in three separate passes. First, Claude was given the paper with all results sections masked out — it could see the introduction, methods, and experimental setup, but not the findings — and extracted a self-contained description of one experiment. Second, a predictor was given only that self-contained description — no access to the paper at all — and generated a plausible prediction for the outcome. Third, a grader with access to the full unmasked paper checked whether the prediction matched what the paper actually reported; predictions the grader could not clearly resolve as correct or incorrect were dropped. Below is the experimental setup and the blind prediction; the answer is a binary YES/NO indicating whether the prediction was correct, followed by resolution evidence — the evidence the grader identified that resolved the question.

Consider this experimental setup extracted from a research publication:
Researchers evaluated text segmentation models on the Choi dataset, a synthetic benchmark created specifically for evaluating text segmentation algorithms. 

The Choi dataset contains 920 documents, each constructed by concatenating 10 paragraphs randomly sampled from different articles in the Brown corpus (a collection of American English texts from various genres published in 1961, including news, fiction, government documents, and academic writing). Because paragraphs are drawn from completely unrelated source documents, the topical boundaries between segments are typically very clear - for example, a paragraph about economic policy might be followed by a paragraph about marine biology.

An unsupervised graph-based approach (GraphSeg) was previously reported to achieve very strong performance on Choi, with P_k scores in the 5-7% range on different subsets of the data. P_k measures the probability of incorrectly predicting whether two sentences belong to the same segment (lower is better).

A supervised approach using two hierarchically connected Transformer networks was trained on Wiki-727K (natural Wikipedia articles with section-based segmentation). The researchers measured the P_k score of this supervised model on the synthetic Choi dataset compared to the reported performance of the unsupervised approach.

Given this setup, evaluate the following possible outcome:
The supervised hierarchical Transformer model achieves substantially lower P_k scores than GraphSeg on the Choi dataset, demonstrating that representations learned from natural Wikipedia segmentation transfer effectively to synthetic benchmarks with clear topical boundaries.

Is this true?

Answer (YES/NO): NO